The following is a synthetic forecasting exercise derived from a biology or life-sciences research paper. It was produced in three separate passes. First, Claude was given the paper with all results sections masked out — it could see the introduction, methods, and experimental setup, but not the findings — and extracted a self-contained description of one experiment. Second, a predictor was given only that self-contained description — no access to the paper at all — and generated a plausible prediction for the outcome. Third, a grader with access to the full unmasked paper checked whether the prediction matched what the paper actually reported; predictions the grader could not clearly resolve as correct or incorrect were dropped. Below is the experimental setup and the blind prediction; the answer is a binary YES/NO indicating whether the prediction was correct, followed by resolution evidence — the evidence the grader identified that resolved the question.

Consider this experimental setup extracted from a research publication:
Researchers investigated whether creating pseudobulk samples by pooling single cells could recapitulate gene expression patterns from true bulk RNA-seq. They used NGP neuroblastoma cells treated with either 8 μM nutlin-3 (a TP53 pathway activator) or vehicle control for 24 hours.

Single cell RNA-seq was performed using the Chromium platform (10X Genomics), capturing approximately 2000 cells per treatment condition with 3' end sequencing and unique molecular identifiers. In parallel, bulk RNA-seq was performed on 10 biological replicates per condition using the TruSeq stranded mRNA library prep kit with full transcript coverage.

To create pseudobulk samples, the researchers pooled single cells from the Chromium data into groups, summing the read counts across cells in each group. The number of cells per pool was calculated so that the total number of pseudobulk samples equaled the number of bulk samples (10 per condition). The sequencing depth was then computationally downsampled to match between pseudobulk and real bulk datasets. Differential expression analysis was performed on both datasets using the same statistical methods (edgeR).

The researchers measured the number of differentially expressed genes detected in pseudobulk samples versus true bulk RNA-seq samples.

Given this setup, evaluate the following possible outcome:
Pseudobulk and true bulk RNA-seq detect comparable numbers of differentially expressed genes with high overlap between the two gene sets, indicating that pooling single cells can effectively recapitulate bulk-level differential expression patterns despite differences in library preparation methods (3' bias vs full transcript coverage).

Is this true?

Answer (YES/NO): NO